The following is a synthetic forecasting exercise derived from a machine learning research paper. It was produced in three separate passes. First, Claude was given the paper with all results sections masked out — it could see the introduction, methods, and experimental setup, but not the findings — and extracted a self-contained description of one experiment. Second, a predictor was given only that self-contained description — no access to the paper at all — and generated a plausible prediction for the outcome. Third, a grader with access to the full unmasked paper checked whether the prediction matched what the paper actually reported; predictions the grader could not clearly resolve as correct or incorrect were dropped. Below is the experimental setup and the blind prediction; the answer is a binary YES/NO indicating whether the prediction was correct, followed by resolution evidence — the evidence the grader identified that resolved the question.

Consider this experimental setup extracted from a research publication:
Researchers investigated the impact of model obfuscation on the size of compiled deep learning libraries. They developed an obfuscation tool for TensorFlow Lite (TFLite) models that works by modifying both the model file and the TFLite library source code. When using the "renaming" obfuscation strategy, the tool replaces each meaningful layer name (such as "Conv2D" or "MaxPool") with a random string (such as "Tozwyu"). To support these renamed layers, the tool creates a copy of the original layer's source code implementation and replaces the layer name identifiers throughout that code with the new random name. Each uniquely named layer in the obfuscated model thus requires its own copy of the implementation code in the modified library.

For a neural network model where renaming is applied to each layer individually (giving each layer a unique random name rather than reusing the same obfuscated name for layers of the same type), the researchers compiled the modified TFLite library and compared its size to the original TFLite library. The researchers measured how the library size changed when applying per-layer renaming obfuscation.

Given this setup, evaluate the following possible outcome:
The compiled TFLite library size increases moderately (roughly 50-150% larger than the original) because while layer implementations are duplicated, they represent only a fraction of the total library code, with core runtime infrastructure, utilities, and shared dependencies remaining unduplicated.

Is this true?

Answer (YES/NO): NO